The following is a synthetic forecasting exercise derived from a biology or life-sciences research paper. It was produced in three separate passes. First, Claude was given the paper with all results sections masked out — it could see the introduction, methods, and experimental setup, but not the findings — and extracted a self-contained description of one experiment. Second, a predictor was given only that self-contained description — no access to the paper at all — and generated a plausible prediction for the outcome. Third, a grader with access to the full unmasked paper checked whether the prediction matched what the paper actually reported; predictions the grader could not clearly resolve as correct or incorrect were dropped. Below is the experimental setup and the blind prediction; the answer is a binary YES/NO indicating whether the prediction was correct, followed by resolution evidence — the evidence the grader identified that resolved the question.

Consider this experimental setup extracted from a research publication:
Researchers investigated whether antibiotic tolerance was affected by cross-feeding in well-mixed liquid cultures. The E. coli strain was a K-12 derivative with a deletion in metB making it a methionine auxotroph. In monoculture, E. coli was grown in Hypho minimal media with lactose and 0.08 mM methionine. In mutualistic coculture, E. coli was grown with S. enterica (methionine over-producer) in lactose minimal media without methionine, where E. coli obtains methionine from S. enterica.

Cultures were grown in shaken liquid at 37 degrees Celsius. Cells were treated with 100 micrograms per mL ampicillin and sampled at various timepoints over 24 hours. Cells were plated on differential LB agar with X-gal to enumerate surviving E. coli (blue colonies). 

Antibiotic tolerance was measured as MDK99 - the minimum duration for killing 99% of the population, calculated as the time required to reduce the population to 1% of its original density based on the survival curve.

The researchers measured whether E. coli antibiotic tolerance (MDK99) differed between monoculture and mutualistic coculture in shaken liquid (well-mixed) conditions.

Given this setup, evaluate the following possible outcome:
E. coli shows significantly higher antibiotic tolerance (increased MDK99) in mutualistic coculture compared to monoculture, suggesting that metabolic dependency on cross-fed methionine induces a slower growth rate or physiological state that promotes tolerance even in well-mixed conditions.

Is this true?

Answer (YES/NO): NO